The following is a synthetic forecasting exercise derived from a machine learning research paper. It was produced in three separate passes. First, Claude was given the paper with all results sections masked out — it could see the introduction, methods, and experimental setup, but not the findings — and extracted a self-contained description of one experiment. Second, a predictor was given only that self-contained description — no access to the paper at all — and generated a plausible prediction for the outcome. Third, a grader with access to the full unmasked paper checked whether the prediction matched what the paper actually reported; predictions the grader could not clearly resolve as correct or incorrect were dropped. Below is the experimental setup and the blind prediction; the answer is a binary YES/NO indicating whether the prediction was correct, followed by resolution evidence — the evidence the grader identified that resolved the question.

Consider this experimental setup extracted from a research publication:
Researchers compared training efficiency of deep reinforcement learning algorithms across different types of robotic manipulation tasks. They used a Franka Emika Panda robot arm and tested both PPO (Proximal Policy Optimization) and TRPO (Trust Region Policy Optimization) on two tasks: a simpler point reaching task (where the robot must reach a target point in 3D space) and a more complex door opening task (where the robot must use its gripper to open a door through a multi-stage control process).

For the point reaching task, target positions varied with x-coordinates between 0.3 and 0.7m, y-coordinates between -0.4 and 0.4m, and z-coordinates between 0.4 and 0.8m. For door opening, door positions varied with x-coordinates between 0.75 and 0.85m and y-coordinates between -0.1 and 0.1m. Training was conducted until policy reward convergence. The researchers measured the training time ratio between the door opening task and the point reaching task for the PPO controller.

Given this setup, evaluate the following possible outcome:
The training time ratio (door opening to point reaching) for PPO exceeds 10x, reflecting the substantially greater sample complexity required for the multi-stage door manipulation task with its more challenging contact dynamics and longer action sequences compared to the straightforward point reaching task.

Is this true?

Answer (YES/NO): YES